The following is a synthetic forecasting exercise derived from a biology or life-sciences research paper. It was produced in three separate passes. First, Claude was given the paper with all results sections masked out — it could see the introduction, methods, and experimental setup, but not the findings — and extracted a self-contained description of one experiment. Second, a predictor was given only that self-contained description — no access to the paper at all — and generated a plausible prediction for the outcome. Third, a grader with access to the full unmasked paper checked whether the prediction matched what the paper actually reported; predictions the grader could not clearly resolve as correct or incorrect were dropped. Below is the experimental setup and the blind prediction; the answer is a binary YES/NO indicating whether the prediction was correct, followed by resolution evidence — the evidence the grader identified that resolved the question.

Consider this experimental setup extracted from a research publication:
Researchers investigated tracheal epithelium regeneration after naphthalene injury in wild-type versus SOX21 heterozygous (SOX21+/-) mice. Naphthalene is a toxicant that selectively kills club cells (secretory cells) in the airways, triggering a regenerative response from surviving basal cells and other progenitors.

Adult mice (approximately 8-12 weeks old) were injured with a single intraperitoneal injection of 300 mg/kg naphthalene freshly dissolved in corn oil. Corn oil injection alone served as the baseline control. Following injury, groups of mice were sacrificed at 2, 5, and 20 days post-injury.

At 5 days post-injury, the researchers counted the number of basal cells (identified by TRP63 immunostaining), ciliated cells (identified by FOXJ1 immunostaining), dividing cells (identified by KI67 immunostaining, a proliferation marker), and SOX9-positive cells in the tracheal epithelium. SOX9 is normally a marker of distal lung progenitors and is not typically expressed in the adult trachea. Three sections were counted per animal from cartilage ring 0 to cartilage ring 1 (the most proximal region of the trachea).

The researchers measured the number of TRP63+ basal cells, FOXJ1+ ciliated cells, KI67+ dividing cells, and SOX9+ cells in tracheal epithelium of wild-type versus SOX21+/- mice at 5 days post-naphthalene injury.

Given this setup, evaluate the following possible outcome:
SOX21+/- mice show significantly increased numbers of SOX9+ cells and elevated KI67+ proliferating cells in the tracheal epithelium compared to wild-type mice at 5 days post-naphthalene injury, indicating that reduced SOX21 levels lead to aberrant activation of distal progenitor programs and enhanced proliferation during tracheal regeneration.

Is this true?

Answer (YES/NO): NO